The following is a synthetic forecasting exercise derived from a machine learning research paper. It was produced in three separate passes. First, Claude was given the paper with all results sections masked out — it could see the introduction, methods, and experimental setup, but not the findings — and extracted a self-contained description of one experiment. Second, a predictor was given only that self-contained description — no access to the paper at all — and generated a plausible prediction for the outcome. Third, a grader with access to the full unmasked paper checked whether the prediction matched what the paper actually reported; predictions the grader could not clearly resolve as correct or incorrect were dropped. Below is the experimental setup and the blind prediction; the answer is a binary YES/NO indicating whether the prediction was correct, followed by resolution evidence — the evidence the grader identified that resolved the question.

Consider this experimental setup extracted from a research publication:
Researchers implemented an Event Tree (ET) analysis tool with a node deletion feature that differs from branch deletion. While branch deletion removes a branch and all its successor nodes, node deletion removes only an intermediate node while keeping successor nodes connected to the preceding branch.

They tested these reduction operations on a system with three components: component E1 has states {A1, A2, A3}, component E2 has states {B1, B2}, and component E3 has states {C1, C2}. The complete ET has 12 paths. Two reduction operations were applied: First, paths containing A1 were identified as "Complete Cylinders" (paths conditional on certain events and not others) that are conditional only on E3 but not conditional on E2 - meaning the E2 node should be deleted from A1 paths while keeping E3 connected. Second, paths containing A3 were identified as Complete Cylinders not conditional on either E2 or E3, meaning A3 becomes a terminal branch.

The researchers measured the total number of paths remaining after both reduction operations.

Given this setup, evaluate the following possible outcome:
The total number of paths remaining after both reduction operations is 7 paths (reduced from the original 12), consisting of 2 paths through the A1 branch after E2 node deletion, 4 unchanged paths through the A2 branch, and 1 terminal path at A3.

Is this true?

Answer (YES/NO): YES